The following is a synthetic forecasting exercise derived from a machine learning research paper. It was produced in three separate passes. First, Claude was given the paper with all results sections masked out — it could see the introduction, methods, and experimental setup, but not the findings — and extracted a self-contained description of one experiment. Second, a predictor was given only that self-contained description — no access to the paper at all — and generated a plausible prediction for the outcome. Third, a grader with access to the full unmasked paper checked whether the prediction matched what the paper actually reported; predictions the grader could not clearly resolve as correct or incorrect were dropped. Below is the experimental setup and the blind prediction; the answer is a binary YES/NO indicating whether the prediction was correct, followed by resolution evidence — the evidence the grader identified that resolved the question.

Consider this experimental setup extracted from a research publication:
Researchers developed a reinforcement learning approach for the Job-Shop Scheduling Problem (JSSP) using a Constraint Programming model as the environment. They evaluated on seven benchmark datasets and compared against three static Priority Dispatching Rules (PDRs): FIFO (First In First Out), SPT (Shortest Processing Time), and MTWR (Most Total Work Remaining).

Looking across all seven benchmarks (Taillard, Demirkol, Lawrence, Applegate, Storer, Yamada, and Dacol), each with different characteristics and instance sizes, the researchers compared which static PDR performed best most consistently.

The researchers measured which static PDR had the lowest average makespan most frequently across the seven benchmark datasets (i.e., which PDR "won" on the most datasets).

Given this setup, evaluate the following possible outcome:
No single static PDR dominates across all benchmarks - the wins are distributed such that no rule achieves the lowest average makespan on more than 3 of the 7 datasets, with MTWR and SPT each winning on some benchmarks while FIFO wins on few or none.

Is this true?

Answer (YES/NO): NO